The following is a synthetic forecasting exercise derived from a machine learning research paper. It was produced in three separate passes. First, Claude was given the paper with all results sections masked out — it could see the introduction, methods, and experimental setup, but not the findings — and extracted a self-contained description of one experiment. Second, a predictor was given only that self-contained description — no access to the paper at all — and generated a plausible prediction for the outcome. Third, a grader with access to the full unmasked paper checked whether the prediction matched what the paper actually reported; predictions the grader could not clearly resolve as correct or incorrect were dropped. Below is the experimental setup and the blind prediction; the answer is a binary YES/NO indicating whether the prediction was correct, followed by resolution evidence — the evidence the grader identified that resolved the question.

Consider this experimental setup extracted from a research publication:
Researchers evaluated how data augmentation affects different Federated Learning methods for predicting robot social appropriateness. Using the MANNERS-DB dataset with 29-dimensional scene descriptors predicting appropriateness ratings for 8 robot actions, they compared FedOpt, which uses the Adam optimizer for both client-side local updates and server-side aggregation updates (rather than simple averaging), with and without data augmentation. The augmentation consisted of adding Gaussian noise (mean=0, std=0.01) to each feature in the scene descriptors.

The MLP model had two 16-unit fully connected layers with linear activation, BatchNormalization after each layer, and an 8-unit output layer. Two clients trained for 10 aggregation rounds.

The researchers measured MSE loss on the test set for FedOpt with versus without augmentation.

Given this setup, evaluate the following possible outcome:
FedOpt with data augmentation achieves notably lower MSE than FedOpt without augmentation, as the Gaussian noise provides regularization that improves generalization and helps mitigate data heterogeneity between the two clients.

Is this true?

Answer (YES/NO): NO